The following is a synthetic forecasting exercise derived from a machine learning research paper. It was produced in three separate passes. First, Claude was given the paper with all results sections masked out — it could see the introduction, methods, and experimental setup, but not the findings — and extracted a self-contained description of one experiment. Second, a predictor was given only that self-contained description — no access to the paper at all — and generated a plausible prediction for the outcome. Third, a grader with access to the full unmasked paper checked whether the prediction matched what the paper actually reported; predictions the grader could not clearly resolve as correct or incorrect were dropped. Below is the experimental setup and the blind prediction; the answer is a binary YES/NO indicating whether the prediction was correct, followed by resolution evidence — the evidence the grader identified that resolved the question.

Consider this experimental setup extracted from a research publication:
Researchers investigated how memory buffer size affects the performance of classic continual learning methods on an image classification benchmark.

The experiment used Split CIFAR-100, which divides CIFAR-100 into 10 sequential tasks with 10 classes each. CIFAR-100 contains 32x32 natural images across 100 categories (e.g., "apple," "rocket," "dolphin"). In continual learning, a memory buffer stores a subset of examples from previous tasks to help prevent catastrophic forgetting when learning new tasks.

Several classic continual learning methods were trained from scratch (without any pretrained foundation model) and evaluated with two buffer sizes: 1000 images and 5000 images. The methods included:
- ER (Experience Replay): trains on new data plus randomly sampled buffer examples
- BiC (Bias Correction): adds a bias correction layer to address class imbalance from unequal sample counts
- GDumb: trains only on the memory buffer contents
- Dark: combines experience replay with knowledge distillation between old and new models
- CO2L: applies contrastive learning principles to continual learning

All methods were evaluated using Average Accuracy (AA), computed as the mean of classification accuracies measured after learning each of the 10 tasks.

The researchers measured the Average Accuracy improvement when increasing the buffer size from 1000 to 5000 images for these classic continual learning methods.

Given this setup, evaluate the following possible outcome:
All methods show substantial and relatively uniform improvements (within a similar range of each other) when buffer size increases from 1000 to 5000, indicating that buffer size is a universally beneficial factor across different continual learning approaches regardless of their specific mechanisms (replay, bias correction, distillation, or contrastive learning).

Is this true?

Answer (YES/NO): NO